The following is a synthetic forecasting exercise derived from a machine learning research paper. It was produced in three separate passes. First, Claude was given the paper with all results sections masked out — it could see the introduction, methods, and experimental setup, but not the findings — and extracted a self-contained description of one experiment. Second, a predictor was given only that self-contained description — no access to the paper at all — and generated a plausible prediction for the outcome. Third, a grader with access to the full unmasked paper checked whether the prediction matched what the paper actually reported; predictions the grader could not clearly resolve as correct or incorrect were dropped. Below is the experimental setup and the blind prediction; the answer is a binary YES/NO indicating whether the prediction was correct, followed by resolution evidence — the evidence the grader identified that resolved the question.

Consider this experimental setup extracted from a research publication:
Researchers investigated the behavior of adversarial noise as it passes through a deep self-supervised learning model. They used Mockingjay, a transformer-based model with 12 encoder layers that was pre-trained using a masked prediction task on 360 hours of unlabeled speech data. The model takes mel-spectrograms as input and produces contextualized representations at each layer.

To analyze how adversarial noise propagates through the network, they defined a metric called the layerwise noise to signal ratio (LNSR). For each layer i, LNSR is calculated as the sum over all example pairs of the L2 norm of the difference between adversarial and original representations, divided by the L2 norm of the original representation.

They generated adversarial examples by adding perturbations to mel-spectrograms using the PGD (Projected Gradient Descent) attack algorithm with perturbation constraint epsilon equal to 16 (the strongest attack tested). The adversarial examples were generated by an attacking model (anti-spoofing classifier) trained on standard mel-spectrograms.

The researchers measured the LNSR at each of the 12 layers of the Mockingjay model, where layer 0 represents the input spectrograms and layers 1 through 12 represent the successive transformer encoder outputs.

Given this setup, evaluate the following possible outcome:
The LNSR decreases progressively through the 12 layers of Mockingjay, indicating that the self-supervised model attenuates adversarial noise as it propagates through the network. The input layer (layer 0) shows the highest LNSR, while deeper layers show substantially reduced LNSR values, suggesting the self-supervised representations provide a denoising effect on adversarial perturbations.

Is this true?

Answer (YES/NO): YES